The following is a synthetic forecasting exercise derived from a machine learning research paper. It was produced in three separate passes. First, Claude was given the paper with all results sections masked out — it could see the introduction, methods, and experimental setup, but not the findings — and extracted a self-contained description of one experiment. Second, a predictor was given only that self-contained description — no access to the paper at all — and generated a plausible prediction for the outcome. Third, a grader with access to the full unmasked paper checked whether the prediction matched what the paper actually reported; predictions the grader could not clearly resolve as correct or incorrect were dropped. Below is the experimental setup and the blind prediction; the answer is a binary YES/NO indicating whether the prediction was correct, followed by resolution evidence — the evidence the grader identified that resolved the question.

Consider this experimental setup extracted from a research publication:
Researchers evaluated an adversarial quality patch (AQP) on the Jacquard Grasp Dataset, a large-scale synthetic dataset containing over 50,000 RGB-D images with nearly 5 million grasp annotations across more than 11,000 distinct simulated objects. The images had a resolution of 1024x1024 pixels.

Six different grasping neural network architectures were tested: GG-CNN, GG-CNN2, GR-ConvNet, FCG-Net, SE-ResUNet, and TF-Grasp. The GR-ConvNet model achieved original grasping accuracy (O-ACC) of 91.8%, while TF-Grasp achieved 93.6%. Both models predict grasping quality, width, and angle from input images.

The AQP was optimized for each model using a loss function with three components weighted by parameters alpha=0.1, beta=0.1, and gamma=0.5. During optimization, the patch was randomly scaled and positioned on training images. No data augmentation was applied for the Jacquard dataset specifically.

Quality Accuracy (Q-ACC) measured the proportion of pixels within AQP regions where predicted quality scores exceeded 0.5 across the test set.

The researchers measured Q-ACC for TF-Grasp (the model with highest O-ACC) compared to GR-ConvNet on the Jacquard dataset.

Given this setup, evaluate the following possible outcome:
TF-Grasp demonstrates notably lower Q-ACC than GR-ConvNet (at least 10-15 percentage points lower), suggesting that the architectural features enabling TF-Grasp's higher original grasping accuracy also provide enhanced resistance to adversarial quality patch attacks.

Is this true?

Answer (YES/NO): YES